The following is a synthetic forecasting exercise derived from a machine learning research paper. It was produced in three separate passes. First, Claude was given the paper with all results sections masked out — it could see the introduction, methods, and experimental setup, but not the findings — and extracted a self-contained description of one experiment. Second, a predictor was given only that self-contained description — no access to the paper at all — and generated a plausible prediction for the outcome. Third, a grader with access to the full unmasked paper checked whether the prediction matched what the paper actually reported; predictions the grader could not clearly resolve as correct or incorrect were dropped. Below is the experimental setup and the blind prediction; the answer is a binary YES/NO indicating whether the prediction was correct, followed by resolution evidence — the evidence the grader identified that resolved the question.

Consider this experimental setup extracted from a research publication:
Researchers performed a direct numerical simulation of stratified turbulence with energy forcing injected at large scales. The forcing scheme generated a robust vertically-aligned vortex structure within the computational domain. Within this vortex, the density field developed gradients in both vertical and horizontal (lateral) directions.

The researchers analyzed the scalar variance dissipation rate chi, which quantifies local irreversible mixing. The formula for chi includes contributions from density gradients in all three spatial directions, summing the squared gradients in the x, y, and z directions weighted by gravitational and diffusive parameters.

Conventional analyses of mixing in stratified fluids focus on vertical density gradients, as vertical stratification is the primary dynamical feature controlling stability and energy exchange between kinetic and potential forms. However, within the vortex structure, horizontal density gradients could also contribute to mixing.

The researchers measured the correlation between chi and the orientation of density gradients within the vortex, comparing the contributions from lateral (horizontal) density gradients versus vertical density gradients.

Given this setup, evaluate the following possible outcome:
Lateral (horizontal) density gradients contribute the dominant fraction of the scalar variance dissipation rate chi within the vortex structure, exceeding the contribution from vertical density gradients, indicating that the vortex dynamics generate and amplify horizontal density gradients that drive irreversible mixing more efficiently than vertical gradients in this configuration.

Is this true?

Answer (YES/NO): YES